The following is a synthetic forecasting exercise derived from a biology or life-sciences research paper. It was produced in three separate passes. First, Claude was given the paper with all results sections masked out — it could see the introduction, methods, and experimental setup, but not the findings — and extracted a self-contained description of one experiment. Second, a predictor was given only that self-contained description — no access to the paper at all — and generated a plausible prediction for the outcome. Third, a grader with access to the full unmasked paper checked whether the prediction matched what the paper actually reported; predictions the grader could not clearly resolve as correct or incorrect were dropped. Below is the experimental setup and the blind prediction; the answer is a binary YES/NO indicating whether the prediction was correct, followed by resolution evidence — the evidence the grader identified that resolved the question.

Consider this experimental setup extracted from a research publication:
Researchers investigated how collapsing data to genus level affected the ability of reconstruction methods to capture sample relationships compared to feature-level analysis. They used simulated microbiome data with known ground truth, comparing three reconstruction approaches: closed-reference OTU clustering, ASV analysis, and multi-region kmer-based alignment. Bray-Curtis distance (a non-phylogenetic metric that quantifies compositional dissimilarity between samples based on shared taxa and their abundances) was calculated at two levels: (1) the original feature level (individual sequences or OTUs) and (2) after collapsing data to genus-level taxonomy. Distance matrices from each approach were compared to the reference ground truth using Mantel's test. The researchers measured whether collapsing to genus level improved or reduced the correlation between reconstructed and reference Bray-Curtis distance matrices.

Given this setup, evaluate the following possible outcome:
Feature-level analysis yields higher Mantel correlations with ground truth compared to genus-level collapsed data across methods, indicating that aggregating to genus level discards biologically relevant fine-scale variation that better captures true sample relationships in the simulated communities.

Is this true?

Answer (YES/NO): NO